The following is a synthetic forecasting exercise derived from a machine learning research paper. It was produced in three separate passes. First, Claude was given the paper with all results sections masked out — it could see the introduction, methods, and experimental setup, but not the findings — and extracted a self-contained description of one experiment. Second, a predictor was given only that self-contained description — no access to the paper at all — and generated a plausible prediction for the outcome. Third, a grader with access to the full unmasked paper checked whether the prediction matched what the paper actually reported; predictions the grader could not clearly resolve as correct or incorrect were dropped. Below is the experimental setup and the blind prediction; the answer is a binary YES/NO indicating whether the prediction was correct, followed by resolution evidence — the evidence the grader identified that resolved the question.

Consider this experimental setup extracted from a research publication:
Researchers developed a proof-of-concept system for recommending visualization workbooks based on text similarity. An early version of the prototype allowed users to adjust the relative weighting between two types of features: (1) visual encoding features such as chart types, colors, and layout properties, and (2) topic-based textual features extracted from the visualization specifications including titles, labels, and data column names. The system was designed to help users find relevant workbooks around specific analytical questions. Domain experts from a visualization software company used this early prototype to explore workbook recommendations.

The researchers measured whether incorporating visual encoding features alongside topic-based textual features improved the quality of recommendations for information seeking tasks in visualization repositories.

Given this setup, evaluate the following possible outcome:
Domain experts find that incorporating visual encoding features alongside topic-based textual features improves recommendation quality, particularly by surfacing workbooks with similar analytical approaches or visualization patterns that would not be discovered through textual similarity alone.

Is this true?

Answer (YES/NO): NO